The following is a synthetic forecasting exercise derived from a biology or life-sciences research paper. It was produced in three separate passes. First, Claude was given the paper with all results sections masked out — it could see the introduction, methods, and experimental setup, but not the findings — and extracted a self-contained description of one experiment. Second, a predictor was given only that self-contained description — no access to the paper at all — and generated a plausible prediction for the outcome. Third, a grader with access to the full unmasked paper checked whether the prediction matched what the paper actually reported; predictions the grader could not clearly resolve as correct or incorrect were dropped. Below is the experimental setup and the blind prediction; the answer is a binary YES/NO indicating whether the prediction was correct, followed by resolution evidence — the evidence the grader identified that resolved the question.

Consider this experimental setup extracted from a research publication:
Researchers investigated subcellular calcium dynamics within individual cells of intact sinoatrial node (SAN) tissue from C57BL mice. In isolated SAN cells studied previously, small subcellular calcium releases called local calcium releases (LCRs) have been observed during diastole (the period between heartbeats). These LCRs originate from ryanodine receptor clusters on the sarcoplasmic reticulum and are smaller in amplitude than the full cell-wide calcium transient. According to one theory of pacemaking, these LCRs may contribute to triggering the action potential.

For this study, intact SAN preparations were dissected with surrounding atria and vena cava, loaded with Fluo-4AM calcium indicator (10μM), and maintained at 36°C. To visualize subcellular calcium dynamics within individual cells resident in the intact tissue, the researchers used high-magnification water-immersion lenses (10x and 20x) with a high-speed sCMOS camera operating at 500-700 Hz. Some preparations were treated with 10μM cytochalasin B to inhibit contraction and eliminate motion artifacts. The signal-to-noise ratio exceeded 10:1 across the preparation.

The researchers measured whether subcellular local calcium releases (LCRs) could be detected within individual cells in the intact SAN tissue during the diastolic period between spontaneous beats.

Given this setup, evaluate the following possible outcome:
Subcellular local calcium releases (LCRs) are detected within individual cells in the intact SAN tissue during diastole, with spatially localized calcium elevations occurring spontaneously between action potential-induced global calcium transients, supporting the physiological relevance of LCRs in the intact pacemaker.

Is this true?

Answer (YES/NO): YES